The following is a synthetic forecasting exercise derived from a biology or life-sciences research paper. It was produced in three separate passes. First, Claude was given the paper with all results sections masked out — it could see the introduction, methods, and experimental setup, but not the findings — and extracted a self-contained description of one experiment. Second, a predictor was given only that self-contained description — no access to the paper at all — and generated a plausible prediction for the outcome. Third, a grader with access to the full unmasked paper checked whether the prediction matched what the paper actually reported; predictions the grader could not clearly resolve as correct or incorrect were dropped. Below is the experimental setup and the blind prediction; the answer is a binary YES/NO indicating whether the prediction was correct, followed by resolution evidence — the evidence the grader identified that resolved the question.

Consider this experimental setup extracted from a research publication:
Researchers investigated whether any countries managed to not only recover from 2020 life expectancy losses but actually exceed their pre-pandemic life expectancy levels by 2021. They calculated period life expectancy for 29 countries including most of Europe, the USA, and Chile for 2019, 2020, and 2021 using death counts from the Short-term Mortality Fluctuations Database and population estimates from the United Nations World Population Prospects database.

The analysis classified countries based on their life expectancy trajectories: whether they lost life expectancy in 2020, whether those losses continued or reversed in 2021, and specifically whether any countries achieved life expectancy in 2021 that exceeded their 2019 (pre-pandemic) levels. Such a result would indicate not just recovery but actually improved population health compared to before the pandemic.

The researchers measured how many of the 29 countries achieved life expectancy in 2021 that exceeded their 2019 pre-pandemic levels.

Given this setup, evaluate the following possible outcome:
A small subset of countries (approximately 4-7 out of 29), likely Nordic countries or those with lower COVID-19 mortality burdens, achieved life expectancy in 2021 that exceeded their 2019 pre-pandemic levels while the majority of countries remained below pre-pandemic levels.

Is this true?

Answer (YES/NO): NO